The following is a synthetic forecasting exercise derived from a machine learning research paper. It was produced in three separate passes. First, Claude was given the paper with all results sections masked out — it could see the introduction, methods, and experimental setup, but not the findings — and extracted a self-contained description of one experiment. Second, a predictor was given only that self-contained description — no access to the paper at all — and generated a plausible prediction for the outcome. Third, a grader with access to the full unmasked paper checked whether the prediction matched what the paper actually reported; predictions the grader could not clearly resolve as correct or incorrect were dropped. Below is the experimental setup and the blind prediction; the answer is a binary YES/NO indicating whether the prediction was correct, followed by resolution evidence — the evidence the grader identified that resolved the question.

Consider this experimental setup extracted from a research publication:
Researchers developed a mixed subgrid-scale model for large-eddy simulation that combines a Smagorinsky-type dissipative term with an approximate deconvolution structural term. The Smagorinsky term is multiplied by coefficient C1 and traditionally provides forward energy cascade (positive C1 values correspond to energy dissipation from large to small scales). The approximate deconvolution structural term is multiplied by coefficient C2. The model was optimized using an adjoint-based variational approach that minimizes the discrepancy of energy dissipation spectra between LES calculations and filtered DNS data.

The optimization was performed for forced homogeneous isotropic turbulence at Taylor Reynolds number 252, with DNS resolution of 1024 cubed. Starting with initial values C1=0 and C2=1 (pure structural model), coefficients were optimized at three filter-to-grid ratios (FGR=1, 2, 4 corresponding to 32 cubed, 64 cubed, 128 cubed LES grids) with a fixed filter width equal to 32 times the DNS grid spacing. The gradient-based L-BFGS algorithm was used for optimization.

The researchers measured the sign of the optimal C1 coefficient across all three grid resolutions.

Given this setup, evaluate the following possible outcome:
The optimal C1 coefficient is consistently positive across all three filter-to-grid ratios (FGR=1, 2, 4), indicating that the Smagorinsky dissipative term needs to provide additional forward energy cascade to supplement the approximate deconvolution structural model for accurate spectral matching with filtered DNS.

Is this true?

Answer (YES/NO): NO